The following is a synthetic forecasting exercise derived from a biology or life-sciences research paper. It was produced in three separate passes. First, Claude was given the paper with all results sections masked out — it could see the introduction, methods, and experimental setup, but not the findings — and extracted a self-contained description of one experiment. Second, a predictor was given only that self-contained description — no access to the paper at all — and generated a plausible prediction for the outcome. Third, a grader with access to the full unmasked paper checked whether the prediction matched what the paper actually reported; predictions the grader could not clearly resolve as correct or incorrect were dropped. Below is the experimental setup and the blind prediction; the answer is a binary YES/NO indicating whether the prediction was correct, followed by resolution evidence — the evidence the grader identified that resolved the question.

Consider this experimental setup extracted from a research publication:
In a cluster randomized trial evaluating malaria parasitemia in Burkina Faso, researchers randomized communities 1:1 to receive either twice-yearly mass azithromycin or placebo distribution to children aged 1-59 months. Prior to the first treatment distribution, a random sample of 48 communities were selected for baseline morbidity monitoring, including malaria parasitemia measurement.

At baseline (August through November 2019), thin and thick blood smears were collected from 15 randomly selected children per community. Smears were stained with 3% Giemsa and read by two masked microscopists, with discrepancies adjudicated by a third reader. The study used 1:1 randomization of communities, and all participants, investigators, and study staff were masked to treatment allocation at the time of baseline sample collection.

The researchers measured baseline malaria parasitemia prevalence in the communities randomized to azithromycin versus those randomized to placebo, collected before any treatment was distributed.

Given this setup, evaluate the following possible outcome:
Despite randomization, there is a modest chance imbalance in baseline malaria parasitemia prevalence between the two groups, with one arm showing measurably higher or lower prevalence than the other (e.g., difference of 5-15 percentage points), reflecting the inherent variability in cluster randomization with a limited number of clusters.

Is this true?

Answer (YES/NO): YES